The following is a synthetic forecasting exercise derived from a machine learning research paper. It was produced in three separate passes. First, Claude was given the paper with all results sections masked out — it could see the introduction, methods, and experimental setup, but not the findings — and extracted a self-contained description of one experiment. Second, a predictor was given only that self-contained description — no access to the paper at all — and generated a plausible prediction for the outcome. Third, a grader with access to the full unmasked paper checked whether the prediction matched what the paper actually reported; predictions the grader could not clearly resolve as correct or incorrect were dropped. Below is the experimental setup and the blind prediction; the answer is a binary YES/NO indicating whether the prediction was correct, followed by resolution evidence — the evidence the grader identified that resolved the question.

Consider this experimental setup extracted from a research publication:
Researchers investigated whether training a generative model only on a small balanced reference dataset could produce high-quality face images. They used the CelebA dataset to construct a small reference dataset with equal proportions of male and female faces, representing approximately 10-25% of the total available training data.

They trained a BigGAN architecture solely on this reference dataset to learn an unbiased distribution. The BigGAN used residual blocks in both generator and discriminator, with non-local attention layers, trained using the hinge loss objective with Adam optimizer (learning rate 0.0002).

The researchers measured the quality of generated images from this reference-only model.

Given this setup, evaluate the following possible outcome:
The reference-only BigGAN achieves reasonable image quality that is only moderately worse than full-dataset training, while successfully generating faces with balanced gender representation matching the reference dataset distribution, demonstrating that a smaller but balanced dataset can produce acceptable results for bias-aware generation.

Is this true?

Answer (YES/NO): NO